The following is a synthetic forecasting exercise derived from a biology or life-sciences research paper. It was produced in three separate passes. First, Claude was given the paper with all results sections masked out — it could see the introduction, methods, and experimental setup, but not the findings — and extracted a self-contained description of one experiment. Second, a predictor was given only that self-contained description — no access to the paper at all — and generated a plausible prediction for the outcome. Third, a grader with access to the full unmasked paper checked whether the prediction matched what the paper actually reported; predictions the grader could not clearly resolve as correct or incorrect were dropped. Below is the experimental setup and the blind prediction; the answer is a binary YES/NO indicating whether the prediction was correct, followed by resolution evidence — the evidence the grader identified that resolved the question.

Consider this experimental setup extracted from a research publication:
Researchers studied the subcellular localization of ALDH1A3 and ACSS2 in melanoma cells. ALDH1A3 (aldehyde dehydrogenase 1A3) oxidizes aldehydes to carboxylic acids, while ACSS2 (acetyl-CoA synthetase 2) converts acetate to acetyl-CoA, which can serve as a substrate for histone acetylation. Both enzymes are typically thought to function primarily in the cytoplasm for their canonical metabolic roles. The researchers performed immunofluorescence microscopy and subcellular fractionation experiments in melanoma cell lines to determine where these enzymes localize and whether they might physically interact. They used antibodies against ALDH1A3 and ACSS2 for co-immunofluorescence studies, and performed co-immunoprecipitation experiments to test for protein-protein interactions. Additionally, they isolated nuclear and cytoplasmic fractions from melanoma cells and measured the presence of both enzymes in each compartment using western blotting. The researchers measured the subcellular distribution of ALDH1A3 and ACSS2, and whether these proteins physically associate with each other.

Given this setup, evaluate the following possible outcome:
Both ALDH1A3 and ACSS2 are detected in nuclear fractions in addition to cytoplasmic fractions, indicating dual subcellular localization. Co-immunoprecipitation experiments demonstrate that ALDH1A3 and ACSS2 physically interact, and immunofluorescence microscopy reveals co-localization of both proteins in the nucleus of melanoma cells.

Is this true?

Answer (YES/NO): YES